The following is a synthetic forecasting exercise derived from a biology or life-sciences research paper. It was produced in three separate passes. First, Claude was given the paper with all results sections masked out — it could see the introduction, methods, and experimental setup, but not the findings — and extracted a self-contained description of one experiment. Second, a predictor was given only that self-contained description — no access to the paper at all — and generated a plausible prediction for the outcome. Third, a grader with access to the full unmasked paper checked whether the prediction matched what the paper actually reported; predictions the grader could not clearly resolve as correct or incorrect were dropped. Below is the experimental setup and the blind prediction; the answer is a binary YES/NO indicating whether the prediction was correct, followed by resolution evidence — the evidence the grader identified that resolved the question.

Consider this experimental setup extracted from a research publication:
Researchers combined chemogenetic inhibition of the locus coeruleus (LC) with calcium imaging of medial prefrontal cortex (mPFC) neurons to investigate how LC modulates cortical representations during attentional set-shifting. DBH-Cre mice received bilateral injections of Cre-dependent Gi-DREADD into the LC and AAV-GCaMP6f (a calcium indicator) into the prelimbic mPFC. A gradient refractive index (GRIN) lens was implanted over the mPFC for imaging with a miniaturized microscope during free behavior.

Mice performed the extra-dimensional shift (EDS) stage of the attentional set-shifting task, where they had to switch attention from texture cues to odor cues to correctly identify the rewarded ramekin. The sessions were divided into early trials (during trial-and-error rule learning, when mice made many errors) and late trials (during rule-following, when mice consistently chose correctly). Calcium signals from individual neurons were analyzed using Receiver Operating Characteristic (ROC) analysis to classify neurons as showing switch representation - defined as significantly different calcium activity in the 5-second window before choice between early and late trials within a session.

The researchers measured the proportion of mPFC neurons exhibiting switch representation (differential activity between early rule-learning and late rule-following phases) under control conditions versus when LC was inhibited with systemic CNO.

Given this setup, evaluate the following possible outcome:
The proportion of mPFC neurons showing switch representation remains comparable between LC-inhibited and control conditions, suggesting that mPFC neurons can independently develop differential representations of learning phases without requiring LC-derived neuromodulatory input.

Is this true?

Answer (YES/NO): NO